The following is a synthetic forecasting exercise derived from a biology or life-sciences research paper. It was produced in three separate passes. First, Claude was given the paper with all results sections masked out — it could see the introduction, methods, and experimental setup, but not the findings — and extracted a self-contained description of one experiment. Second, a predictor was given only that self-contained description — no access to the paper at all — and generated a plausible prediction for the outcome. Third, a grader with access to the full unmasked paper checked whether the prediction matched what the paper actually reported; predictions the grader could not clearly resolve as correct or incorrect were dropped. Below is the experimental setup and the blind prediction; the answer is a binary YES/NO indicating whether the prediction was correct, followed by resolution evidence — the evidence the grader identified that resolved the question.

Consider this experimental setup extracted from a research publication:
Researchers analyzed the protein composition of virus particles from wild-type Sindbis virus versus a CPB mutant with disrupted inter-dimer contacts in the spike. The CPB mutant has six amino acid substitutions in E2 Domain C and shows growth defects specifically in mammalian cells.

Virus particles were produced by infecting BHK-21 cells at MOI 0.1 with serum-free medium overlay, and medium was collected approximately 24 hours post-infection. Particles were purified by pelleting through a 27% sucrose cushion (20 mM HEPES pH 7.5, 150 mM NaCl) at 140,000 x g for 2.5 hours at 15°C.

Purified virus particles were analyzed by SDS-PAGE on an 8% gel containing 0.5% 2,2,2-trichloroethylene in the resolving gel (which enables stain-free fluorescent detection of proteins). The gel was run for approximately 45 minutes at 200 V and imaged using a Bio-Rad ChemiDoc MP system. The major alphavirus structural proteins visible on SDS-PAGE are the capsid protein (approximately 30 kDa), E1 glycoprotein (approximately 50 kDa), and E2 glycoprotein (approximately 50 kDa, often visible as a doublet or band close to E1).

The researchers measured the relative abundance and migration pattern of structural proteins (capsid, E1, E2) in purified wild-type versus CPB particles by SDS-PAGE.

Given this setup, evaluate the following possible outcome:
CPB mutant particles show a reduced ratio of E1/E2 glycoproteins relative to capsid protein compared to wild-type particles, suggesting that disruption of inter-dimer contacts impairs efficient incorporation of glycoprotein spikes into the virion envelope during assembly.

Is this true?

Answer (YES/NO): YES